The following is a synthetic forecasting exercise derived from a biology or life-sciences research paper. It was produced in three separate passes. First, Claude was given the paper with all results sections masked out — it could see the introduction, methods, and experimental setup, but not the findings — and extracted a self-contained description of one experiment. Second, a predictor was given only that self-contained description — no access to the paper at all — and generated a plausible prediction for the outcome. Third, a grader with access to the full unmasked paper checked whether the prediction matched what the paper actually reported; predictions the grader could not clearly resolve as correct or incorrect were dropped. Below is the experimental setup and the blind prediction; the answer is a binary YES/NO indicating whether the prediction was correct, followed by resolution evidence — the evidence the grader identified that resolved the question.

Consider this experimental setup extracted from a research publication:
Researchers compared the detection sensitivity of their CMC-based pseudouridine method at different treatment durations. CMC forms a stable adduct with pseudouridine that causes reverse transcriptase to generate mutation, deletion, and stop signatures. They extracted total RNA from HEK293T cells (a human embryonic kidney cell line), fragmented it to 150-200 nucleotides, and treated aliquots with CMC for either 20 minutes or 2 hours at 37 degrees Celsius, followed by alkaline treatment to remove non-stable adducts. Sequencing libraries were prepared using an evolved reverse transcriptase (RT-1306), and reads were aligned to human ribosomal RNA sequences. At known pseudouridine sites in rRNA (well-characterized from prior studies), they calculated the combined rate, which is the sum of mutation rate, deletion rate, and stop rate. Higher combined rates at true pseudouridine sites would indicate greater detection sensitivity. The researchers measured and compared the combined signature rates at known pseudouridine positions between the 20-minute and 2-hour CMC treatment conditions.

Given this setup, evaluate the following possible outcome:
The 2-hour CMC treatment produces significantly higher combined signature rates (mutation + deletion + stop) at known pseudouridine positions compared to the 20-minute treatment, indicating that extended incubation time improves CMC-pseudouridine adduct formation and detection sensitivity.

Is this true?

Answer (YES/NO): YES